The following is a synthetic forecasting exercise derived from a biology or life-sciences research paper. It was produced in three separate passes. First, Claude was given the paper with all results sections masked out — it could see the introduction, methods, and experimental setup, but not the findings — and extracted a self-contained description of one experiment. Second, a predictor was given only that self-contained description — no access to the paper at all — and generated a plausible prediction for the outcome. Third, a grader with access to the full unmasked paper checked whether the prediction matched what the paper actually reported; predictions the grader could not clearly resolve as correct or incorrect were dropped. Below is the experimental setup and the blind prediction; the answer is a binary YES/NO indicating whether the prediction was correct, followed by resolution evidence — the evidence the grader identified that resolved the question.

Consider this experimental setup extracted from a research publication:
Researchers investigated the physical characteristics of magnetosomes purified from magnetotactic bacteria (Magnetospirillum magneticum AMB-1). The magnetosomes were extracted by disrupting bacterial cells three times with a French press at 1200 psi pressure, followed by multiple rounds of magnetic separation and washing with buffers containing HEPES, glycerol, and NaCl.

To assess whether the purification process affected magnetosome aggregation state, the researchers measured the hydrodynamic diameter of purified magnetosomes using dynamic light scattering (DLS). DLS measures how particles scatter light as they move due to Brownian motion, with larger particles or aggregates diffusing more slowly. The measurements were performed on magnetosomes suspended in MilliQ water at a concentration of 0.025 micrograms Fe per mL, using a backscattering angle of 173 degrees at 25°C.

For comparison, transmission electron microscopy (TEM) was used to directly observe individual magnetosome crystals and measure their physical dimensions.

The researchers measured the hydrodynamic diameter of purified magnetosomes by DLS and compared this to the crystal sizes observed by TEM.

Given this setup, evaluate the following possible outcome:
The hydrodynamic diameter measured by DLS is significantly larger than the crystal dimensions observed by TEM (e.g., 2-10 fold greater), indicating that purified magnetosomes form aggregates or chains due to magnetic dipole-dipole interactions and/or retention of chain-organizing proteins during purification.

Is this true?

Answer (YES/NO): YES